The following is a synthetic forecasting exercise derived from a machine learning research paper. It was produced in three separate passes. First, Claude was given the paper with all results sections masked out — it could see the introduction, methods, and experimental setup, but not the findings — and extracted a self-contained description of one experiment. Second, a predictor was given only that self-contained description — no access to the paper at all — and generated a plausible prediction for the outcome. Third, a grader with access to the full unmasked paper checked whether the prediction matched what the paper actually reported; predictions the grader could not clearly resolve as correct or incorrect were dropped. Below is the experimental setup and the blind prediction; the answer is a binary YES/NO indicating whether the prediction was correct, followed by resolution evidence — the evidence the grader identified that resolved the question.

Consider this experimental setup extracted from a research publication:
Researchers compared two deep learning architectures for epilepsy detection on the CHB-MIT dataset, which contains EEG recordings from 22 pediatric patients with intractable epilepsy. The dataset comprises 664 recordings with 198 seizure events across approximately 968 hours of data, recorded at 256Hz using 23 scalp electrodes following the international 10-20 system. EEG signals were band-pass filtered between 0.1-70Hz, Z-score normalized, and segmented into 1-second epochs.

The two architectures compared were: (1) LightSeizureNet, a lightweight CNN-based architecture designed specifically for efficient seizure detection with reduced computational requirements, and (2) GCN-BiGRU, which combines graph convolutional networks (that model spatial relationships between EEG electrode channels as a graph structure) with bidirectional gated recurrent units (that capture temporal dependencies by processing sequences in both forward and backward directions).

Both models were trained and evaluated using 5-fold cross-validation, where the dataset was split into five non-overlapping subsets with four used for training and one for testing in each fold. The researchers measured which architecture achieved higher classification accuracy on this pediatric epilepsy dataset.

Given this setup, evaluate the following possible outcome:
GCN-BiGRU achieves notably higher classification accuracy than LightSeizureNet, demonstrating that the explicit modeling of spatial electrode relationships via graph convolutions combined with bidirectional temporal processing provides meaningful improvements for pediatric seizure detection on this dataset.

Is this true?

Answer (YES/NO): NO